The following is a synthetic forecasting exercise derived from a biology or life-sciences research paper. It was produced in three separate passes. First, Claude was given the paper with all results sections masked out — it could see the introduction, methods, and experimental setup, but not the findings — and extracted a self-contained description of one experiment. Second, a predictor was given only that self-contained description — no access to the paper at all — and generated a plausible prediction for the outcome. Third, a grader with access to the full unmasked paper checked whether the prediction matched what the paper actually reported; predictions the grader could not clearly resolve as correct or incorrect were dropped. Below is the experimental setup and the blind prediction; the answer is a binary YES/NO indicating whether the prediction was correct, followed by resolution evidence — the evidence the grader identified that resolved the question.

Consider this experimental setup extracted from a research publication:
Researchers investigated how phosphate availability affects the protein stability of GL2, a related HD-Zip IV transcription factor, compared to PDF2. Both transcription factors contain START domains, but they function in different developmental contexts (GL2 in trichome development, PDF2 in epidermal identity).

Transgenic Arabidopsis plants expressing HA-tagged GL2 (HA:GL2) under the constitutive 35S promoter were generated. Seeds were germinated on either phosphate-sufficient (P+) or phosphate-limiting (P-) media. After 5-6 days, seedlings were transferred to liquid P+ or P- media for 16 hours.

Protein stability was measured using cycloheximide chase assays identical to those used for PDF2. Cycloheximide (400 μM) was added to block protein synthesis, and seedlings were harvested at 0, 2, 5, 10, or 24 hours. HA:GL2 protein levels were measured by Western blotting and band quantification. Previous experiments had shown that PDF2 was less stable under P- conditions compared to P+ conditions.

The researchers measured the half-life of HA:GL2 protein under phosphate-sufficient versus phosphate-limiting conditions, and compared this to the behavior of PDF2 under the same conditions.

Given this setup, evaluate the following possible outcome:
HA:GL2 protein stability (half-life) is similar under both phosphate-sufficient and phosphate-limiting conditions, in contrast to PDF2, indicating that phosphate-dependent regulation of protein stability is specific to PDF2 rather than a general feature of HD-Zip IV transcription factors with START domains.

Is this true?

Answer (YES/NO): NO